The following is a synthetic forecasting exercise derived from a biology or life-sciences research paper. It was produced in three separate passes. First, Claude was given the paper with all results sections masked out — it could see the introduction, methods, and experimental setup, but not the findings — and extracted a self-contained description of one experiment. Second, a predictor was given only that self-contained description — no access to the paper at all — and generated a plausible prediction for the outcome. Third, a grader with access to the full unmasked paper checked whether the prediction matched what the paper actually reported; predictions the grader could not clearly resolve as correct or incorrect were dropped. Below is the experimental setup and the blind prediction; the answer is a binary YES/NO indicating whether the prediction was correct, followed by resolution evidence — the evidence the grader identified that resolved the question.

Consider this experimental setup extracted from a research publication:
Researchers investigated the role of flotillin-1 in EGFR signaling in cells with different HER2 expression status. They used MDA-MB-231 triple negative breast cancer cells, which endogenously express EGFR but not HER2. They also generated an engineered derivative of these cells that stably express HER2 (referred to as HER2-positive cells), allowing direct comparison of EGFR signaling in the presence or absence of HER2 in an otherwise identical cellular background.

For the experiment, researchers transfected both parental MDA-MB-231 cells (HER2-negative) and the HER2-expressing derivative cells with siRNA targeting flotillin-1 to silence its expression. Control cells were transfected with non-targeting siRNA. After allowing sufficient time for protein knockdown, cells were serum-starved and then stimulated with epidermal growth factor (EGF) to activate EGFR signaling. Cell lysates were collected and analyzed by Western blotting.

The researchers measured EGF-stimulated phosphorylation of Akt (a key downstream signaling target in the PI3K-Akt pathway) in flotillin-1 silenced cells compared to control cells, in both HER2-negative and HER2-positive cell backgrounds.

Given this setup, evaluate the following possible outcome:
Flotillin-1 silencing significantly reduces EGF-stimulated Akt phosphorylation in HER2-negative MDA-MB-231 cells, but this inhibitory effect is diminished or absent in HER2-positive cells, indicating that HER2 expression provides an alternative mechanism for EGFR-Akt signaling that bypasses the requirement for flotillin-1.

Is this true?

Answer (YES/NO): NO